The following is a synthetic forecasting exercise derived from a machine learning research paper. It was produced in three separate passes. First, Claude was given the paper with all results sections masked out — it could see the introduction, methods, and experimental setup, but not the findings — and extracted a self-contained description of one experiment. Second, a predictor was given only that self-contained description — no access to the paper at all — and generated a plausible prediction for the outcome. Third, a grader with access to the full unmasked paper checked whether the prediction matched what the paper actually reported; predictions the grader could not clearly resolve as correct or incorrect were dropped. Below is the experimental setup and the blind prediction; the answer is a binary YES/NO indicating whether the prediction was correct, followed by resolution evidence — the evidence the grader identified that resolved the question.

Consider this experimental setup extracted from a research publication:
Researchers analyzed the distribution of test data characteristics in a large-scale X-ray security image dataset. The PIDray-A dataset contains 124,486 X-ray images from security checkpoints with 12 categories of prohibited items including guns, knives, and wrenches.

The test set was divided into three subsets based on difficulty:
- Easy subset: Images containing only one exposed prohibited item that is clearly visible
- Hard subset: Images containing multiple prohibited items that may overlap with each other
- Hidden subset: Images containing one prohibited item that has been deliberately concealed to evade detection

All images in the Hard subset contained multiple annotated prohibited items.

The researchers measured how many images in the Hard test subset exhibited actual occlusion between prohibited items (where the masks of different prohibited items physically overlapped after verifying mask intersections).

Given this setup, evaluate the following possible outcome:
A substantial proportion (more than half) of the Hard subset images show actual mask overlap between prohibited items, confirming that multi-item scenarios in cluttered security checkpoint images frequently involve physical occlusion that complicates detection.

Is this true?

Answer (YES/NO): YES